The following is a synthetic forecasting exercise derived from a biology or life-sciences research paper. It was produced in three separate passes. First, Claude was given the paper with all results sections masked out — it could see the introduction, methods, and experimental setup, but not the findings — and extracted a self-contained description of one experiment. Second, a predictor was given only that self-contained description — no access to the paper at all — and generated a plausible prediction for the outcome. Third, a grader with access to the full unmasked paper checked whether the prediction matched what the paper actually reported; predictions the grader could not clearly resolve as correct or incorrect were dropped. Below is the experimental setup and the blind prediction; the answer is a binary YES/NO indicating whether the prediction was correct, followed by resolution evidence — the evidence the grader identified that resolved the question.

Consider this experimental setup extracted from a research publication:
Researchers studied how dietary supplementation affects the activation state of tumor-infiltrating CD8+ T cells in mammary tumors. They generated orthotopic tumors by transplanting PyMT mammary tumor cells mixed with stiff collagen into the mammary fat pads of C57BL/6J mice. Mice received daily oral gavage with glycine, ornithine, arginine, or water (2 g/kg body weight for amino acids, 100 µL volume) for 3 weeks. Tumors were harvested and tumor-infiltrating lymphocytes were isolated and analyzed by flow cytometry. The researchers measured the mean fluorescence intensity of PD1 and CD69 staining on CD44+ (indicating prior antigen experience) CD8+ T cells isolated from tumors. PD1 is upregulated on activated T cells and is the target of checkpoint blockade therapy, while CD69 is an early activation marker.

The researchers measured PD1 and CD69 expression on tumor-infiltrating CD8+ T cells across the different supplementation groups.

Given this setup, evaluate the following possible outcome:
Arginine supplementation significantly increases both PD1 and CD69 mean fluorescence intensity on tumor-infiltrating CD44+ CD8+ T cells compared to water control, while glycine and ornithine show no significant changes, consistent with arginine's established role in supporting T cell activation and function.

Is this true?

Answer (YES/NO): NO